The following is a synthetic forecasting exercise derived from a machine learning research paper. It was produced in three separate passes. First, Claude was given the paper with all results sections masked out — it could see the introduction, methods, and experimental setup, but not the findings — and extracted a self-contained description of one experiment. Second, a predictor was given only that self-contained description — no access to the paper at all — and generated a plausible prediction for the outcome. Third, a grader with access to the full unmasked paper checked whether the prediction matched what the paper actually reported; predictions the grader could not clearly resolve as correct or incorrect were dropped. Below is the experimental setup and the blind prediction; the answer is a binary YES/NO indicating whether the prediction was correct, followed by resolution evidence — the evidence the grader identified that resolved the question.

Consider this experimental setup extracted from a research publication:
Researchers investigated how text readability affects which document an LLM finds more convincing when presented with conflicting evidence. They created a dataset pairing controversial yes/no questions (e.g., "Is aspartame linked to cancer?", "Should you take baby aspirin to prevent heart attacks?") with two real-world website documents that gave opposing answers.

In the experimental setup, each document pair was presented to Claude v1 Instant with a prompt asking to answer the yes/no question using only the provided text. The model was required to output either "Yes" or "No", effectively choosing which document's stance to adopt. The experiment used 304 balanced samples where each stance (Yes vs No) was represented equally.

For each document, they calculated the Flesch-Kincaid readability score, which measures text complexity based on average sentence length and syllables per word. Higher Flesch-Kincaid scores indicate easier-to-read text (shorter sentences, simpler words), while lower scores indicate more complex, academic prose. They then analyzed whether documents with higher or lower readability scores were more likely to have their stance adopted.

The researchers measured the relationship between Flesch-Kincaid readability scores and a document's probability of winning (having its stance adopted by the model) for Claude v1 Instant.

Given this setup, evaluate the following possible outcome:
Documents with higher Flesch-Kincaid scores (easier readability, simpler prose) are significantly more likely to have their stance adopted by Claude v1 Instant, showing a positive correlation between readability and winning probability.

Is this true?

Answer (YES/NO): NO